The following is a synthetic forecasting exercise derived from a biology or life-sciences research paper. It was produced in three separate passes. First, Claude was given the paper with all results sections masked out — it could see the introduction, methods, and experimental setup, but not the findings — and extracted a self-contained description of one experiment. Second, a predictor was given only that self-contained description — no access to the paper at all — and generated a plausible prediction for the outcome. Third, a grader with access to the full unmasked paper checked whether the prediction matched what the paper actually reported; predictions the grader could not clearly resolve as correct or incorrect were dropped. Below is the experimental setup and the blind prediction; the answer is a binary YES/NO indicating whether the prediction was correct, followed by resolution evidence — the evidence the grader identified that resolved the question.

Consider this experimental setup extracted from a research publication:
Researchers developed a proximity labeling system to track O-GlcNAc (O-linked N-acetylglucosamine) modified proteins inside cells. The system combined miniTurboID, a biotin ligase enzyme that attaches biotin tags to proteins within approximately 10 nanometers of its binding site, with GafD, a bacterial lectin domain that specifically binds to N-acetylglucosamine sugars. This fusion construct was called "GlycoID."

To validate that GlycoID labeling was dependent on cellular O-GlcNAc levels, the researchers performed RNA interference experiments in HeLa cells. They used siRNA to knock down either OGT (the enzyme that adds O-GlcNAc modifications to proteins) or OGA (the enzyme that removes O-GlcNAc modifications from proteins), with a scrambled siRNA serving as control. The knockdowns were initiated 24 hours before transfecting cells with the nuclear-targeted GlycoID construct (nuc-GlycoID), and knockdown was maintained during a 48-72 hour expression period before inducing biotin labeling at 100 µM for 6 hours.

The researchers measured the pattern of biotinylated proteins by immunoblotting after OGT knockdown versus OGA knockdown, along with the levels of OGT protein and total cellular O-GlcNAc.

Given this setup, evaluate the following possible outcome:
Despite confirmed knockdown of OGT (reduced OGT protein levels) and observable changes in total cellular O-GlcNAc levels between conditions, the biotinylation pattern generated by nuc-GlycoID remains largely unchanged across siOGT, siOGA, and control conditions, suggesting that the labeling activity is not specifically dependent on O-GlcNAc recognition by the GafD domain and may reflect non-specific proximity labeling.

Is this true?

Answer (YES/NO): NO